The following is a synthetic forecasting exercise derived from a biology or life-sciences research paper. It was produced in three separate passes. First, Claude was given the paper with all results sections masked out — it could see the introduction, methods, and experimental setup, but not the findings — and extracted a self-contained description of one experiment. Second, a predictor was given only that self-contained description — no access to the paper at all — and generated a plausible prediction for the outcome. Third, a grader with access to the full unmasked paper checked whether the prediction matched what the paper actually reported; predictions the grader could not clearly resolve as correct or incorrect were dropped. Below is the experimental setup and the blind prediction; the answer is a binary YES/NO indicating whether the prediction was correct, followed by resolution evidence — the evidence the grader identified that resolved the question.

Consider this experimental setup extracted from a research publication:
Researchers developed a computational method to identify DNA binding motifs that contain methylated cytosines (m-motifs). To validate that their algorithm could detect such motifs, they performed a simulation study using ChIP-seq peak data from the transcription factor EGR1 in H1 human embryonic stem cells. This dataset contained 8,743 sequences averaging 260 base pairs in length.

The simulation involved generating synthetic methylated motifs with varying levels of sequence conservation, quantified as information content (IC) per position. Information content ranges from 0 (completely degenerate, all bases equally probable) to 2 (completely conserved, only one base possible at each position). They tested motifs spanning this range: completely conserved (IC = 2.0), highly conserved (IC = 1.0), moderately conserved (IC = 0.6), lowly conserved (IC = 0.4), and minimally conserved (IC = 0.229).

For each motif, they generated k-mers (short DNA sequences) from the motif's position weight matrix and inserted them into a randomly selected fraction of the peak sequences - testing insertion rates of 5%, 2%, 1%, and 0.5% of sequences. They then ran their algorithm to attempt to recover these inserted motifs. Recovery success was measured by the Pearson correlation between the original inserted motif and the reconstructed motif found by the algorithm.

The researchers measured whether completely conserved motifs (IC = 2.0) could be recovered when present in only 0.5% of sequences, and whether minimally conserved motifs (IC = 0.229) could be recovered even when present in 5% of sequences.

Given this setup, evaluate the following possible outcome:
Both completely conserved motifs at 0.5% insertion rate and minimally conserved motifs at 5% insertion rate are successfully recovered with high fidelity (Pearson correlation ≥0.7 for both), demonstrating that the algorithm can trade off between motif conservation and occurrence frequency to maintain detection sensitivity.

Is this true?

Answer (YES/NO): NO